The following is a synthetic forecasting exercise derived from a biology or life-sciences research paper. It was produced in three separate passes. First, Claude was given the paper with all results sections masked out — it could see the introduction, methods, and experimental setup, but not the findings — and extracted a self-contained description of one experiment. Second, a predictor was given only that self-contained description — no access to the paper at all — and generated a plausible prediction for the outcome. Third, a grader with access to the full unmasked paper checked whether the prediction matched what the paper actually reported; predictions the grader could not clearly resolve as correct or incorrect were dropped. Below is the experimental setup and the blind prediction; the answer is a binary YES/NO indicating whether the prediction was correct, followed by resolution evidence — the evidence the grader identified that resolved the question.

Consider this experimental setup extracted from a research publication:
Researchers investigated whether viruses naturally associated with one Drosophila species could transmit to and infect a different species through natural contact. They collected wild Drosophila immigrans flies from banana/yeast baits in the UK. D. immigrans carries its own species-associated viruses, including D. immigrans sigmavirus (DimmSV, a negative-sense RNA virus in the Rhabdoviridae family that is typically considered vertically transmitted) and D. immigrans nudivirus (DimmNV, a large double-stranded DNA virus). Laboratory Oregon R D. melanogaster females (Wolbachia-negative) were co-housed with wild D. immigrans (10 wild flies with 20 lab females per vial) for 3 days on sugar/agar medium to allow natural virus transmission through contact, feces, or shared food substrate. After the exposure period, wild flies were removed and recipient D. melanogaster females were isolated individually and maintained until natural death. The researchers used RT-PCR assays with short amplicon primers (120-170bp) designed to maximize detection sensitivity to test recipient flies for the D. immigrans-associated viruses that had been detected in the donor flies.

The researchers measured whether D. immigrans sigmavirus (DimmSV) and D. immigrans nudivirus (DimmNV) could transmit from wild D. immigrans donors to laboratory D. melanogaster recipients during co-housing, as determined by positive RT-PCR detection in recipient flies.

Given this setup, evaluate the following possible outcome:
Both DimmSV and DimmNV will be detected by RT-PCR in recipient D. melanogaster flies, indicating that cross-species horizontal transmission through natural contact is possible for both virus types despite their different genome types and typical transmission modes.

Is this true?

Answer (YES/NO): NO